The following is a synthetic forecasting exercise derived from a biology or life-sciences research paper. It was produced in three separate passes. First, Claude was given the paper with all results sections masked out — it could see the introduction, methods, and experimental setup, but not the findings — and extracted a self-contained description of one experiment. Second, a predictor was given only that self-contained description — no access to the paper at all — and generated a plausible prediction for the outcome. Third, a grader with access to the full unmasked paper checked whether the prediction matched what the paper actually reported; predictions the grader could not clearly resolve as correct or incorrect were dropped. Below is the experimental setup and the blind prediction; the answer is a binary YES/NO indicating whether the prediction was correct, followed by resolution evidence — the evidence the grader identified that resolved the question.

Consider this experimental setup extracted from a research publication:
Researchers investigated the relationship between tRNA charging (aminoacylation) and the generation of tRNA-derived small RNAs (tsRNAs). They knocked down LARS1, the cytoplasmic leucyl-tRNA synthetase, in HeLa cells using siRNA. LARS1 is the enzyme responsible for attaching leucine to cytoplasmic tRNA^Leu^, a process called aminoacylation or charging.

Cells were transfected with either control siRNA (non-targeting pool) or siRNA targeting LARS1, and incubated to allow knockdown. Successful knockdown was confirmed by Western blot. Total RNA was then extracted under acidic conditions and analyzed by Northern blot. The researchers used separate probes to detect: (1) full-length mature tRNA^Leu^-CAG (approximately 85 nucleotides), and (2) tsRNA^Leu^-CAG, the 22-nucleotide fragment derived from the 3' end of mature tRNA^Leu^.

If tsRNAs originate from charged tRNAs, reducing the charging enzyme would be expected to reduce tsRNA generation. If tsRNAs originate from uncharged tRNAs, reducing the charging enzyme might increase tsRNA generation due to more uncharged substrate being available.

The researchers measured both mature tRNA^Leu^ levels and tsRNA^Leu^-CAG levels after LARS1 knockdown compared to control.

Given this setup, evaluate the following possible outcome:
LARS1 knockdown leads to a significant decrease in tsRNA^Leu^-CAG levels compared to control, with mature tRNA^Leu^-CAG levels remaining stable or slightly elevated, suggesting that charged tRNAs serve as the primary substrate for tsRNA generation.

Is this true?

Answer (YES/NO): YES